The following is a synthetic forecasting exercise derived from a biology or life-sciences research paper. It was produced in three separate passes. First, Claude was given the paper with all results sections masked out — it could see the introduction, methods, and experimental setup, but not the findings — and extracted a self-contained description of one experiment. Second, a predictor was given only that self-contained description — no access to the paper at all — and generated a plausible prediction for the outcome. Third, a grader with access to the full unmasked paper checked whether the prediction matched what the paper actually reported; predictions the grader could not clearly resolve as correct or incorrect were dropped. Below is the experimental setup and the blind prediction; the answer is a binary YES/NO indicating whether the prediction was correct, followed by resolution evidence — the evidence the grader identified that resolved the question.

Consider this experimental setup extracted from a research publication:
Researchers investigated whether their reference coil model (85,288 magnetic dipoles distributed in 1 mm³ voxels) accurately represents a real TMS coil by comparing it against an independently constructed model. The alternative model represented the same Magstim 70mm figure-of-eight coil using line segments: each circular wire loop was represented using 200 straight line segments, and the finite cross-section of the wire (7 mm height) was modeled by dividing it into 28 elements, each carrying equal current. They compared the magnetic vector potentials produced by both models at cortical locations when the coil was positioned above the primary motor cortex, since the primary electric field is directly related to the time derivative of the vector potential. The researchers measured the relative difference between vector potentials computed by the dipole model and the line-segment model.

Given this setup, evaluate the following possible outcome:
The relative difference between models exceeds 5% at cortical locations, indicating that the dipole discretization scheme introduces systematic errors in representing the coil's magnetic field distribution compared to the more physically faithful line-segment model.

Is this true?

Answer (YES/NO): NO